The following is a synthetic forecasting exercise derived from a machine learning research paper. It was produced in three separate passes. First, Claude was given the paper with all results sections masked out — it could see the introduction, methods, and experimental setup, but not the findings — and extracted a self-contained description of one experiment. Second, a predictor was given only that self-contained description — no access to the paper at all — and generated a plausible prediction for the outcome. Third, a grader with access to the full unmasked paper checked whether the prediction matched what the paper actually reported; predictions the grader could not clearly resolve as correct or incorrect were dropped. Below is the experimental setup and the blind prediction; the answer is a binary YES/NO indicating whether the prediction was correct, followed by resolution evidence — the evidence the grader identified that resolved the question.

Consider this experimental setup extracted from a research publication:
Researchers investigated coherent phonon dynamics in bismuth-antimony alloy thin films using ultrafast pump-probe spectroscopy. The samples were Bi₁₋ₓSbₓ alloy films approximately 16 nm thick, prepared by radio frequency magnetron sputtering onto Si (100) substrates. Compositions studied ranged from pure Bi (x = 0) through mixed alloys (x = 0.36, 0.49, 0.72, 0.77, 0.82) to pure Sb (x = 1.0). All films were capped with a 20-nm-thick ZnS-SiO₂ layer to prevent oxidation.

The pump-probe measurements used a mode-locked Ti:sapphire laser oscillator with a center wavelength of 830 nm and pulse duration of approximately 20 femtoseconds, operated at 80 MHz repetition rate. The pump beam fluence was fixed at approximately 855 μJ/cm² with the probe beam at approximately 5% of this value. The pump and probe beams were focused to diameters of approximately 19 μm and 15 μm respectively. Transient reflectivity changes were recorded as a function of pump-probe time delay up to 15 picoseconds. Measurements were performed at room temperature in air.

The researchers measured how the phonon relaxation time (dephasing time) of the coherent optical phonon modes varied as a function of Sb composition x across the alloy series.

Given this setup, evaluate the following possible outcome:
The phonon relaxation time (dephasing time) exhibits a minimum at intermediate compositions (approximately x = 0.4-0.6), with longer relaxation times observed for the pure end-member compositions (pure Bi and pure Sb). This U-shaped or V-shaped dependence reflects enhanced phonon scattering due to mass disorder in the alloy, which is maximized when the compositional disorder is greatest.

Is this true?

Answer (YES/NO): NO